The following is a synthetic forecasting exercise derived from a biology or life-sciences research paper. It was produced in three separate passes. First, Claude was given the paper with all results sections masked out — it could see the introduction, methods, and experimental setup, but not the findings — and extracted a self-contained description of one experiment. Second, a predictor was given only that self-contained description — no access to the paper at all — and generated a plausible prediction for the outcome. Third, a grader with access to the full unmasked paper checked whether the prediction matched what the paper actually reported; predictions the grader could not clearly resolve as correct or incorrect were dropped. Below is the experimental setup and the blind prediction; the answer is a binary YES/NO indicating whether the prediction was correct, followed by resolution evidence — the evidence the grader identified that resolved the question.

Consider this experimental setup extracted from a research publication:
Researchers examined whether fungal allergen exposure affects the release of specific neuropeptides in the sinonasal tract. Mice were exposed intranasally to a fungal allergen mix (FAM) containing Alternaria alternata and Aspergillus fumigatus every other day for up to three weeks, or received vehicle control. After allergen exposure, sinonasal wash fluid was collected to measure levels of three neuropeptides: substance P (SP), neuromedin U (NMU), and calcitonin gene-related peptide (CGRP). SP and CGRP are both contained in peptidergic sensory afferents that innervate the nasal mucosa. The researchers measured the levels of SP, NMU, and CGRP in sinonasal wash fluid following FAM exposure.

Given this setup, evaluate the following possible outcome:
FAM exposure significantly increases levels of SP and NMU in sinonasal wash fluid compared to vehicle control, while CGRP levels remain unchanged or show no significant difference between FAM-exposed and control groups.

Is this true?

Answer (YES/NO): YES